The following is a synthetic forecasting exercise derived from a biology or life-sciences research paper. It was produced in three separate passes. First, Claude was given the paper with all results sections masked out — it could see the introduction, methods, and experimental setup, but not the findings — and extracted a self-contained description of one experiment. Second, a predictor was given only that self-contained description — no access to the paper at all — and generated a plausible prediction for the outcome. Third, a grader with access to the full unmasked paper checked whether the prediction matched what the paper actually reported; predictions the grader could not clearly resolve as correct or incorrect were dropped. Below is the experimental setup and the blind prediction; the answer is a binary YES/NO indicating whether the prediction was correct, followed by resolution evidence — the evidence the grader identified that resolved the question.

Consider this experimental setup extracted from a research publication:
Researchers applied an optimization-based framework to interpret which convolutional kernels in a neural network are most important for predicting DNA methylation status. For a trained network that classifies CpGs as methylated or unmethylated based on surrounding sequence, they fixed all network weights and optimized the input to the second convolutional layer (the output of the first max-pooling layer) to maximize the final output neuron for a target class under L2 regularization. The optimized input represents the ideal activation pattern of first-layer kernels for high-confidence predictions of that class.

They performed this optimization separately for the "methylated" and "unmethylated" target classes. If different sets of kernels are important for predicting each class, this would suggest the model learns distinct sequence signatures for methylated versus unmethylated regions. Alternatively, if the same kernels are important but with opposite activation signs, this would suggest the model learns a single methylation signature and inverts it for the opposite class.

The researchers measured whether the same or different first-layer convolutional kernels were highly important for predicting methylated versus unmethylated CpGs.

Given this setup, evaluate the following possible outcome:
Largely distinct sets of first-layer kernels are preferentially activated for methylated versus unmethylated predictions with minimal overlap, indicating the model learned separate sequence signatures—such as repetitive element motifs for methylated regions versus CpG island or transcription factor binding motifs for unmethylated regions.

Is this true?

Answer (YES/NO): YES